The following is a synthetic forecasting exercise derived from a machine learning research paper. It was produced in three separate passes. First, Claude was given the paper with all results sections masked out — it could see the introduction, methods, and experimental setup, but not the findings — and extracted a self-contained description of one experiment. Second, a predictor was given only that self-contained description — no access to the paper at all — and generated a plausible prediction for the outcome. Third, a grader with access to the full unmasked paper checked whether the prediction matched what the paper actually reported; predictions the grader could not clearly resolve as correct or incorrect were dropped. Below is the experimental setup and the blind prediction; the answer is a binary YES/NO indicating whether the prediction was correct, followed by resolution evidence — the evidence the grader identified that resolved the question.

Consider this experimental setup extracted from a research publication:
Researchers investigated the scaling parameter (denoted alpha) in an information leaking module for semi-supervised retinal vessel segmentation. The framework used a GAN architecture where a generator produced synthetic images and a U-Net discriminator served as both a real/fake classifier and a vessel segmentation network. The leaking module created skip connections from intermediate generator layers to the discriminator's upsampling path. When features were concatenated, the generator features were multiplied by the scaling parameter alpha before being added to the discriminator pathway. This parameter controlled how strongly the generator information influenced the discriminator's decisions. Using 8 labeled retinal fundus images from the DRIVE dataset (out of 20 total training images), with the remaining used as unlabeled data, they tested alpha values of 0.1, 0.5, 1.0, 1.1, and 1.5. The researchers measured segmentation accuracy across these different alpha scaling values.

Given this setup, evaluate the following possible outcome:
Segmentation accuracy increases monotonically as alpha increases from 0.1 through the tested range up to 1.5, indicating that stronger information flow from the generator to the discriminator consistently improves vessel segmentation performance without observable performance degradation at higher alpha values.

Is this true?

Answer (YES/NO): NO